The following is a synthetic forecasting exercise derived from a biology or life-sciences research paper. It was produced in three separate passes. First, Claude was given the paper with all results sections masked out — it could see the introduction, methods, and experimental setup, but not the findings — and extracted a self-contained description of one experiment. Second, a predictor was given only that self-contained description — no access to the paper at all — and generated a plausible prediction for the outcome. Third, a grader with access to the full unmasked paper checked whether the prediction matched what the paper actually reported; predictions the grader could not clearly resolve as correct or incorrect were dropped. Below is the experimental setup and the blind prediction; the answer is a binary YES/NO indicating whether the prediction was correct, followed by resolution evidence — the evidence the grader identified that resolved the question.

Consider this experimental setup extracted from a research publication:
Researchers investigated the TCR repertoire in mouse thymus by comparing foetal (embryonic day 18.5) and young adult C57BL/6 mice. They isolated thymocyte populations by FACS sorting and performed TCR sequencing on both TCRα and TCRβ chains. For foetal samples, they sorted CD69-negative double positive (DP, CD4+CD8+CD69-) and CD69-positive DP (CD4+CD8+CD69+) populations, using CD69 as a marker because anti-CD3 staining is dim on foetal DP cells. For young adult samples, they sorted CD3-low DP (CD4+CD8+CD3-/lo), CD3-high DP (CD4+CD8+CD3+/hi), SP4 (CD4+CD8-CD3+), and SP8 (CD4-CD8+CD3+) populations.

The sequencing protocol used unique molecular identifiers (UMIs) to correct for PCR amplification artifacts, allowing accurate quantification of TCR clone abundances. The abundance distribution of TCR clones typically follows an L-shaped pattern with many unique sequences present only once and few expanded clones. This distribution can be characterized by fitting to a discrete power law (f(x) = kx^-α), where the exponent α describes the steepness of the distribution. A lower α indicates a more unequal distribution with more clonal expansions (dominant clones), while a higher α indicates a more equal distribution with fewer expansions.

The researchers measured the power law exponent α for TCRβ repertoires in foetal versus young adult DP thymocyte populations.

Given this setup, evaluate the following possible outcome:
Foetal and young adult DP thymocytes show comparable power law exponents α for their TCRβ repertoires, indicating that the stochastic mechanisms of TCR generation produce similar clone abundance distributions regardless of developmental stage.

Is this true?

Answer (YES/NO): NO